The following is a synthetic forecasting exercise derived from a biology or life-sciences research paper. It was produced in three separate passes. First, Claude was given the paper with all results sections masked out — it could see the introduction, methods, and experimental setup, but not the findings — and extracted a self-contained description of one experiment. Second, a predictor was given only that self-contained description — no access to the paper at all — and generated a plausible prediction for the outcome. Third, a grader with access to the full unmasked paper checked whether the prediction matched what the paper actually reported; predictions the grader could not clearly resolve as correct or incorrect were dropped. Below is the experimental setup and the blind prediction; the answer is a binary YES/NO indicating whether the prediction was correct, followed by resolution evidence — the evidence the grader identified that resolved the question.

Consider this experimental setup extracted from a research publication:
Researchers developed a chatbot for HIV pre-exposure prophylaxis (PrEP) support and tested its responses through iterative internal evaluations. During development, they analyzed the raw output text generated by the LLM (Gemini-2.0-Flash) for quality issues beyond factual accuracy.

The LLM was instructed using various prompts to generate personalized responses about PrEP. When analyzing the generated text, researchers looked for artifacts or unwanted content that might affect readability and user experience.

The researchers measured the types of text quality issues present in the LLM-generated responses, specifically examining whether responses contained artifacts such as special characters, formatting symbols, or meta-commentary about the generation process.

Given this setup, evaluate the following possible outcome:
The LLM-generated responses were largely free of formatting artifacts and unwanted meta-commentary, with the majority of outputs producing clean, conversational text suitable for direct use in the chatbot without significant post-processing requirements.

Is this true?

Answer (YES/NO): NO